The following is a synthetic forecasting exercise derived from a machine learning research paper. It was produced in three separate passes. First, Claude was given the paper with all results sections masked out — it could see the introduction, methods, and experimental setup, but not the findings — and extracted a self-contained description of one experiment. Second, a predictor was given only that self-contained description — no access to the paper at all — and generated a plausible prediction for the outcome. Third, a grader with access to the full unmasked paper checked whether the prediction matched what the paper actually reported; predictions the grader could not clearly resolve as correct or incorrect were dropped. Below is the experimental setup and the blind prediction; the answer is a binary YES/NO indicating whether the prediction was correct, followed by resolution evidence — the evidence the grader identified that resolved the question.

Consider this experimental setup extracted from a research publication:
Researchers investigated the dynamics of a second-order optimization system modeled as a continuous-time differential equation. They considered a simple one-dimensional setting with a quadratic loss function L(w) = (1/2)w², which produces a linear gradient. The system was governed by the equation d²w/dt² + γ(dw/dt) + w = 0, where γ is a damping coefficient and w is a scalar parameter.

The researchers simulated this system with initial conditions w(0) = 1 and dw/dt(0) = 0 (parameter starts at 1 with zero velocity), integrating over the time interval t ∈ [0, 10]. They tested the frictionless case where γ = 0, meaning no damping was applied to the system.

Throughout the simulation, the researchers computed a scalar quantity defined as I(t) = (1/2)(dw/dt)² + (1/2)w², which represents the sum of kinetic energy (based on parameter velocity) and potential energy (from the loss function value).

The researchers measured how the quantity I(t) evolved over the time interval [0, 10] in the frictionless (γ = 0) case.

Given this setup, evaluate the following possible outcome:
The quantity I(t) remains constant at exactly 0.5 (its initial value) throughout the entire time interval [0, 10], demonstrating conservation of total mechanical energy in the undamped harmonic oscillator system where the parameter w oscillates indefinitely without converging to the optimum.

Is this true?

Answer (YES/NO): YES